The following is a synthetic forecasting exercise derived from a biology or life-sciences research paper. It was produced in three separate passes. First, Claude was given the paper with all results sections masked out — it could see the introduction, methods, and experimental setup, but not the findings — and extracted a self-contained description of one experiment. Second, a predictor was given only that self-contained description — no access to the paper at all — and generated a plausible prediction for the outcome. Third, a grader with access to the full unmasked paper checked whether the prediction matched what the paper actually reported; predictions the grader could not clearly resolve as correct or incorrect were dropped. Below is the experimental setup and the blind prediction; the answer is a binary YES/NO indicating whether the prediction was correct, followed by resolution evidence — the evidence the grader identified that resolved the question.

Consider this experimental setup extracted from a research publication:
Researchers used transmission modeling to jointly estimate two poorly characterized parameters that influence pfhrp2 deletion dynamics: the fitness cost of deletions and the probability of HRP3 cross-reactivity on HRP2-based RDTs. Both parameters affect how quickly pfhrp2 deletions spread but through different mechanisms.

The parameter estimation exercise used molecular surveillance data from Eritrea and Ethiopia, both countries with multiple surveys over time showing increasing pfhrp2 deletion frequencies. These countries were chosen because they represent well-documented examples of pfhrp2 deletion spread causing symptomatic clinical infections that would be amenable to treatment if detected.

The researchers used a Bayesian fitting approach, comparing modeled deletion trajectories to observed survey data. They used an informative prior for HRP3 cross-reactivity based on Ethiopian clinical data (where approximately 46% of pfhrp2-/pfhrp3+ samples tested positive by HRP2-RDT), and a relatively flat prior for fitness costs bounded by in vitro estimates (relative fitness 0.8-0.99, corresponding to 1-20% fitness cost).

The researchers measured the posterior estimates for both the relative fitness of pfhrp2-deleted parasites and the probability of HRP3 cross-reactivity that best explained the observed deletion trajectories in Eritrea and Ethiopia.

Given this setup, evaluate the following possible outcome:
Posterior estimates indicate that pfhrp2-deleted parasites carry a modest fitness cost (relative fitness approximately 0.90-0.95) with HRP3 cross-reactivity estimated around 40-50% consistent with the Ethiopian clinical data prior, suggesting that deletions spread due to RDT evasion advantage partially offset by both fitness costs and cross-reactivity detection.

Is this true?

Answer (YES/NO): NO